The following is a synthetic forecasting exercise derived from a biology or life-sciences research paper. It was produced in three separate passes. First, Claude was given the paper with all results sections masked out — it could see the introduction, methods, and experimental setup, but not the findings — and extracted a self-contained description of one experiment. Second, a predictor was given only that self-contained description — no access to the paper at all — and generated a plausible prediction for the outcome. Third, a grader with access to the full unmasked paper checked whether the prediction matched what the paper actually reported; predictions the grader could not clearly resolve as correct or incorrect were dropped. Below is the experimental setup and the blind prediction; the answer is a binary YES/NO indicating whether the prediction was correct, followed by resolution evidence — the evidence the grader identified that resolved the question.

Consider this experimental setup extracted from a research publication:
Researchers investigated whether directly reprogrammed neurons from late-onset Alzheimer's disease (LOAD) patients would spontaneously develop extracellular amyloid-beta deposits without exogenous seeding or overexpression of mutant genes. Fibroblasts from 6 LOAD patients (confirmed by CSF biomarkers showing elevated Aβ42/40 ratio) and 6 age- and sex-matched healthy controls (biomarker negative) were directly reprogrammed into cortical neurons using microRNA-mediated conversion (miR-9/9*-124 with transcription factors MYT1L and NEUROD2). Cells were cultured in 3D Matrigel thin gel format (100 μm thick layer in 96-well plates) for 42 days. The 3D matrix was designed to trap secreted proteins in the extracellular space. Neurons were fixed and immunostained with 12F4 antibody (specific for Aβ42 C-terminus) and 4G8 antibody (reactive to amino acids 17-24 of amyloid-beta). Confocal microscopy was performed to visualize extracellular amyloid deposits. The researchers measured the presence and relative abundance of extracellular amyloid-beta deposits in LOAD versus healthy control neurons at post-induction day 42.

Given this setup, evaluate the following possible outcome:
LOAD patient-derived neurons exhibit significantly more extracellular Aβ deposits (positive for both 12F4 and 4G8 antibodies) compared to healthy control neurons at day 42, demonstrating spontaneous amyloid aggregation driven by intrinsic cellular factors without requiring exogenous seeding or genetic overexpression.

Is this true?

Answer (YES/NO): NO